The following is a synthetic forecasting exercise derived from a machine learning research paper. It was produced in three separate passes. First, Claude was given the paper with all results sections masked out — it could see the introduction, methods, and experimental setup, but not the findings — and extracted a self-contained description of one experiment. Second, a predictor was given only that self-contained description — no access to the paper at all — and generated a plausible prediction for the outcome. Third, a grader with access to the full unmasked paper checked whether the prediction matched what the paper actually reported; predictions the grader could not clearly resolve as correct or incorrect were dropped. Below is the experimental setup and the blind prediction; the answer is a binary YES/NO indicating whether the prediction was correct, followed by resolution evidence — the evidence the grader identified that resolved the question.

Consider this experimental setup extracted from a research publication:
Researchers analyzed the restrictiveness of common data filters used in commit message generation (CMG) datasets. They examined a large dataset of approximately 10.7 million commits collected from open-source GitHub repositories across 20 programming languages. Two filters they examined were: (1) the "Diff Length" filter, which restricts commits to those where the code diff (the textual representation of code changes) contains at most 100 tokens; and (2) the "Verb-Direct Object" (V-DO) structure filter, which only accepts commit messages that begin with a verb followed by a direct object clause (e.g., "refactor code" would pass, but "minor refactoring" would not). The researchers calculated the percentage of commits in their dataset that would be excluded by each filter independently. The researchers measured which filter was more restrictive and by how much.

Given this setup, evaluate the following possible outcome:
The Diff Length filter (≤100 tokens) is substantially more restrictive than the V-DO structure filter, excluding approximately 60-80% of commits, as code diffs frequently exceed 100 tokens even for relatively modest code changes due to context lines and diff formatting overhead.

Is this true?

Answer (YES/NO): NO